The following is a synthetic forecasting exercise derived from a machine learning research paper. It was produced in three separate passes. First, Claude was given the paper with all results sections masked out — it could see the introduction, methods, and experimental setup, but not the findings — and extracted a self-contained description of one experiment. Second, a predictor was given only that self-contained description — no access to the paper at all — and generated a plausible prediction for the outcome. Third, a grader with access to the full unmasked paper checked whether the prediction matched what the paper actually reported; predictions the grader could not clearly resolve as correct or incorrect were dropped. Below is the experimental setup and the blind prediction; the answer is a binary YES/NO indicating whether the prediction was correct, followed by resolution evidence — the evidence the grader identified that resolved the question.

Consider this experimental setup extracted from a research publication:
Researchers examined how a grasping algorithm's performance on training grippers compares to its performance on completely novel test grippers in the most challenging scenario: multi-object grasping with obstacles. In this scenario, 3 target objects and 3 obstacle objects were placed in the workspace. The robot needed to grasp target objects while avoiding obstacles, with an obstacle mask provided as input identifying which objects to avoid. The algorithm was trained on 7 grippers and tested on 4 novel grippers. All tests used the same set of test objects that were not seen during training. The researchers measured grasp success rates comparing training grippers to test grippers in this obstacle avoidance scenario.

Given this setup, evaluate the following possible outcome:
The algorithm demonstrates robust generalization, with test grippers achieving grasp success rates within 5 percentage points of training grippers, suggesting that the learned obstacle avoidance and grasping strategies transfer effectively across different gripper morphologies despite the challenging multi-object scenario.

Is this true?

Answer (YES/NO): NO